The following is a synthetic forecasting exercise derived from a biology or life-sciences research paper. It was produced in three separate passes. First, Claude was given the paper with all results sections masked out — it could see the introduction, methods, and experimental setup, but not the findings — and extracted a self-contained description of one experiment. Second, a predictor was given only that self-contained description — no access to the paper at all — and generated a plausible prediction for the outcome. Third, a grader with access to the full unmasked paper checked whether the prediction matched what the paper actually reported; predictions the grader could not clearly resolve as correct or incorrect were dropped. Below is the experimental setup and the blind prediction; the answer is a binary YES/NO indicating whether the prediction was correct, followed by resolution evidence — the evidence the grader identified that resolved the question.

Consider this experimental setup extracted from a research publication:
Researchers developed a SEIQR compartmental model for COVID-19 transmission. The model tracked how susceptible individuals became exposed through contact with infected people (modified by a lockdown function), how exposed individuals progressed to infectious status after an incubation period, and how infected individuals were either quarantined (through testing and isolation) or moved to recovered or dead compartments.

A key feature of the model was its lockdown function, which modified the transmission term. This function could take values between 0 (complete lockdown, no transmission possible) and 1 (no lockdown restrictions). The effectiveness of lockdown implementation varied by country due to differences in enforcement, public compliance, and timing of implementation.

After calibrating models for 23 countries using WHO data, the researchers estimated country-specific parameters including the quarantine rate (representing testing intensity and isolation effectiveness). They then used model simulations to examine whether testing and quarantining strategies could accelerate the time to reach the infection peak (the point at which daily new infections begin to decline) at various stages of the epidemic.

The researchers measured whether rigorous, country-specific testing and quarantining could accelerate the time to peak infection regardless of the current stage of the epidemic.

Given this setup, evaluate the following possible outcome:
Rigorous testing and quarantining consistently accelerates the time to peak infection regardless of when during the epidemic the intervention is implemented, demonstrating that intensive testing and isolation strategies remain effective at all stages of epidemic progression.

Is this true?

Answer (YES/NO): NO